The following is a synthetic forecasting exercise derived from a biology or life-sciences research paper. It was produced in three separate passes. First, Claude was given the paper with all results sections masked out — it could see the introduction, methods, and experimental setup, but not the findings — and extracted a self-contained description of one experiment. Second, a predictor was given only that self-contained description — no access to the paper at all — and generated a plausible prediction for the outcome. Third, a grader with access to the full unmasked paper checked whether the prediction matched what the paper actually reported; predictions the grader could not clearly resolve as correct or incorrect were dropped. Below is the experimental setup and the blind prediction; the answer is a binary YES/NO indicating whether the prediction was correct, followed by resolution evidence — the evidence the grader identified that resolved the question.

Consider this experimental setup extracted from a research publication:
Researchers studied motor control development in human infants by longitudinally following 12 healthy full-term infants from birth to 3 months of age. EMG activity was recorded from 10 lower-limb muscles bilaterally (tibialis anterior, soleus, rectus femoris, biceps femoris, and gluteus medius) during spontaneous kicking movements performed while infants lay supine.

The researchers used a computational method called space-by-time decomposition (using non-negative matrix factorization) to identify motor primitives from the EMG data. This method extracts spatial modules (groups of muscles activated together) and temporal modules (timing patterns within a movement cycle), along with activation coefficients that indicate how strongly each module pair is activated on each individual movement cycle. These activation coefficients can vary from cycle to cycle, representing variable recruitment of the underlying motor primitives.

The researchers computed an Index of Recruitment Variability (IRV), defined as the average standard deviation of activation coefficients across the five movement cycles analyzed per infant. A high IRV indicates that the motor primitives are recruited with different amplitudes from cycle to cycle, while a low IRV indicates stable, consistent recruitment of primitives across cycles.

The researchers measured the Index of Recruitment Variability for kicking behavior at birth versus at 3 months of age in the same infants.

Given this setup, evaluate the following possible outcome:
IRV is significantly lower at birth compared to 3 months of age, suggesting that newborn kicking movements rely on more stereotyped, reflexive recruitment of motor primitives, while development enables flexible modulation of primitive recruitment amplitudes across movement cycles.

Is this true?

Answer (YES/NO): NO